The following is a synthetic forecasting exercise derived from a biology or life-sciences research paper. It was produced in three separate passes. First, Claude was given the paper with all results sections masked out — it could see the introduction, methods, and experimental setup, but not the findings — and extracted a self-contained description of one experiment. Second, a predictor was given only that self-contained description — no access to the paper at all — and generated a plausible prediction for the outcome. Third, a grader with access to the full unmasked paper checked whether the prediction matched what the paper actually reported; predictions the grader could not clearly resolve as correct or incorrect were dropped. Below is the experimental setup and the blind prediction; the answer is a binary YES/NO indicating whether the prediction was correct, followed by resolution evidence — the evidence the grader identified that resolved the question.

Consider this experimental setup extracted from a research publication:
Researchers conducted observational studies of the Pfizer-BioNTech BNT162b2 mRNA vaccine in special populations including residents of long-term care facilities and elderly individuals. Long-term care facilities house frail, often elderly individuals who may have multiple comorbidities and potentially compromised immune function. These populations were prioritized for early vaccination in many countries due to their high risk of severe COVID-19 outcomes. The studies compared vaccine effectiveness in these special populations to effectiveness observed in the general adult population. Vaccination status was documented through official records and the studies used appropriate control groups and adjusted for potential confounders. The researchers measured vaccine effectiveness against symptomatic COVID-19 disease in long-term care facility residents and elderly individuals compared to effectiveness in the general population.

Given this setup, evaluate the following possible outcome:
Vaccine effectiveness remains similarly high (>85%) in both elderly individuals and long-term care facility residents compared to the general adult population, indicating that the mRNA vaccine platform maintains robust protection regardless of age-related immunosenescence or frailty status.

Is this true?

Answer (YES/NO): NO